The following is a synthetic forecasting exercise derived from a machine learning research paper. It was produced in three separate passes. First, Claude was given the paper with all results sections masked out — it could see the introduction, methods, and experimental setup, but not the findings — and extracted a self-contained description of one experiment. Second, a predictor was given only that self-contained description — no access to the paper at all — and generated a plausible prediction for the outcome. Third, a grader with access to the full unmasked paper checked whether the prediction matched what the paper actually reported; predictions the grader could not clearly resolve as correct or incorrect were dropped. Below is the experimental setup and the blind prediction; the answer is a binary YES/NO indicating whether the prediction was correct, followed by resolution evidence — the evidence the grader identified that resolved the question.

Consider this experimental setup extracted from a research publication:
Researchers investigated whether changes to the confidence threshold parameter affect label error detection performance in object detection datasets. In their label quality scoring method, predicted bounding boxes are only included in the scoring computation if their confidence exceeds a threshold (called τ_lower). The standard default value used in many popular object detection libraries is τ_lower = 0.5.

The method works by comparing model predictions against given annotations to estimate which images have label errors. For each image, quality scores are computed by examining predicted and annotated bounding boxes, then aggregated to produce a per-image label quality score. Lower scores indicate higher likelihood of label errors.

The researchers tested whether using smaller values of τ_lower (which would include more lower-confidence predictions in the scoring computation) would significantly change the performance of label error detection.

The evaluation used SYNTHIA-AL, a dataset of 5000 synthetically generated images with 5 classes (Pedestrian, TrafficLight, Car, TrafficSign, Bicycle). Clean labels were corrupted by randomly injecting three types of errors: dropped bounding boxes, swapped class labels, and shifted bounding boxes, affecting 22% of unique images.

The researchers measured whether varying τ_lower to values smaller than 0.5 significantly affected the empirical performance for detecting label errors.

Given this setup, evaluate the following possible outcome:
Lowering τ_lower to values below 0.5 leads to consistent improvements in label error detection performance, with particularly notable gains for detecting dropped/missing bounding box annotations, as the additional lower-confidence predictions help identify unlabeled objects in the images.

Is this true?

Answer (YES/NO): NO